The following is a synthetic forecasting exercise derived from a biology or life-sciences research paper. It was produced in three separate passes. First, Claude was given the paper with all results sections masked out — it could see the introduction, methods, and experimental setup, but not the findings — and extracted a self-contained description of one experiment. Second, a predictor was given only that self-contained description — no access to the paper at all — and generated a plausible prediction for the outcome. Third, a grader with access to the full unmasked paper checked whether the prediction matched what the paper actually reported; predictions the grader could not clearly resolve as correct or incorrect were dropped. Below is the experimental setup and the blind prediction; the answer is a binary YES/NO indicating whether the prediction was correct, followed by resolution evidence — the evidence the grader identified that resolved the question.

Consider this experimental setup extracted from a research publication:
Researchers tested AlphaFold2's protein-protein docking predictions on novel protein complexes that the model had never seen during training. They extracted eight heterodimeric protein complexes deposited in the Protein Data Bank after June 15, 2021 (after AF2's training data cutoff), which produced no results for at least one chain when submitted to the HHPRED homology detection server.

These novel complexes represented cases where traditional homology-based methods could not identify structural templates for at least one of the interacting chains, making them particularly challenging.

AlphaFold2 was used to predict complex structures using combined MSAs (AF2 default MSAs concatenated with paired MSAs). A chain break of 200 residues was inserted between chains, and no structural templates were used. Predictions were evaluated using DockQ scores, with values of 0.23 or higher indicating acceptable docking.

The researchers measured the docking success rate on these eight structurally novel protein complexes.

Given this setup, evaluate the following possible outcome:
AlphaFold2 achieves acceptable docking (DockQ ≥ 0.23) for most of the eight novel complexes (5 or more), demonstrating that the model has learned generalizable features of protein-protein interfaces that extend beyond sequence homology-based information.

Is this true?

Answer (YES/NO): NO